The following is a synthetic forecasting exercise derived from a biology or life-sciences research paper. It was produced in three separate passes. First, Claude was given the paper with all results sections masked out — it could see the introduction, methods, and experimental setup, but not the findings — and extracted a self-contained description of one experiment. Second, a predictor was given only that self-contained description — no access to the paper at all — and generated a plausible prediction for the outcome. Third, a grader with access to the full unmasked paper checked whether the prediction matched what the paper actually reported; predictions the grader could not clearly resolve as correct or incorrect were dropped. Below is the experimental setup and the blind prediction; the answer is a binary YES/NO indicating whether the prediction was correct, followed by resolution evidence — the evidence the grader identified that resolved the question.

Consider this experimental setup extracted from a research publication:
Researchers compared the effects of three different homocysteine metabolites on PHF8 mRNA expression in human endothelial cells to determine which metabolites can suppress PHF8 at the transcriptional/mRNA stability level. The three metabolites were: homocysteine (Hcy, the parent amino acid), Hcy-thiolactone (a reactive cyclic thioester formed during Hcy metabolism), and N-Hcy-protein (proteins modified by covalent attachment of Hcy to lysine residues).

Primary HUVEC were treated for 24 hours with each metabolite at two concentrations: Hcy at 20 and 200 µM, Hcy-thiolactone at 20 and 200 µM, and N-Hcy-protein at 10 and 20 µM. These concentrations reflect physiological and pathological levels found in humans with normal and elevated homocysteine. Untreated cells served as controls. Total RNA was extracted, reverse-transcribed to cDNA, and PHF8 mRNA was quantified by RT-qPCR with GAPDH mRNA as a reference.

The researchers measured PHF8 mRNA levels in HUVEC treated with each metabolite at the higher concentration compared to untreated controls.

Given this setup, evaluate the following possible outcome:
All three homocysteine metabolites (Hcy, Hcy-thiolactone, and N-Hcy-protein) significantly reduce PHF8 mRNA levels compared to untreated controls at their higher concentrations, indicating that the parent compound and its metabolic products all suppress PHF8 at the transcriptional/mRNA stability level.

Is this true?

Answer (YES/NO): YES